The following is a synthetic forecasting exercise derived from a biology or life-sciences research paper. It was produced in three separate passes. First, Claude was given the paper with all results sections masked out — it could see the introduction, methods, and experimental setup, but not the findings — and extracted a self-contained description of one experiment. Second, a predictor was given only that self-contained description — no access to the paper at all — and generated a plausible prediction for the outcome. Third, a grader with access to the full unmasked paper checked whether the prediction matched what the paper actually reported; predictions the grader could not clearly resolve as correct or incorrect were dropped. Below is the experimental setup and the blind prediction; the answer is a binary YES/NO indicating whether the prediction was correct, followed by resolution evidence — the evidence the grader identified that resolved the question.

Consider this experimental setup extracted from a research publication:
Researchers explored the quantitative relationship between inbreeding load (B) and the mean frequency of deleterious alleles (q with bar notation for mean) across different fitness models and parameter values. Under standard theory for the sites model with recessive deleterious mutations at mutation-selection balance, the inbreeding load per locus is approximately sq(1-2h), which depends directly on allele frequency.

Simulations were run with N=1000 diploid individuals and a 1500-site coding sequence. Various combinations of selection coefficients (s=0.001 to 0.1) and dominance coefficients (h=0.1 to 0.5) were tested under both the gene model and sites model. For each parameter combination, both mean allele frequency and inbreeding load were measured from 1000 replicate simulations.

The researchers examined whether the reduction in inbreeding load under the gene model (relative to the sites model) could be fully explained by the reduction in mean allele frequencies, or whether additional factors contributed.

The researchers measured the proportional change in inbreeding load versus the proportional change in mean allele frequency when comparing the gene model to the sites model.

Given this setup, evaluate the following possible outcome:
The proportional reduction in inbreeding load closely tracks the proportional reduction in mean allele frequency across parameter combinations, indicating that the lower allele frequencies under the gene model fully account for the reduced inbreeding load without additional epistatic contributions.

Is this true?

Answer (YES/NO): NO